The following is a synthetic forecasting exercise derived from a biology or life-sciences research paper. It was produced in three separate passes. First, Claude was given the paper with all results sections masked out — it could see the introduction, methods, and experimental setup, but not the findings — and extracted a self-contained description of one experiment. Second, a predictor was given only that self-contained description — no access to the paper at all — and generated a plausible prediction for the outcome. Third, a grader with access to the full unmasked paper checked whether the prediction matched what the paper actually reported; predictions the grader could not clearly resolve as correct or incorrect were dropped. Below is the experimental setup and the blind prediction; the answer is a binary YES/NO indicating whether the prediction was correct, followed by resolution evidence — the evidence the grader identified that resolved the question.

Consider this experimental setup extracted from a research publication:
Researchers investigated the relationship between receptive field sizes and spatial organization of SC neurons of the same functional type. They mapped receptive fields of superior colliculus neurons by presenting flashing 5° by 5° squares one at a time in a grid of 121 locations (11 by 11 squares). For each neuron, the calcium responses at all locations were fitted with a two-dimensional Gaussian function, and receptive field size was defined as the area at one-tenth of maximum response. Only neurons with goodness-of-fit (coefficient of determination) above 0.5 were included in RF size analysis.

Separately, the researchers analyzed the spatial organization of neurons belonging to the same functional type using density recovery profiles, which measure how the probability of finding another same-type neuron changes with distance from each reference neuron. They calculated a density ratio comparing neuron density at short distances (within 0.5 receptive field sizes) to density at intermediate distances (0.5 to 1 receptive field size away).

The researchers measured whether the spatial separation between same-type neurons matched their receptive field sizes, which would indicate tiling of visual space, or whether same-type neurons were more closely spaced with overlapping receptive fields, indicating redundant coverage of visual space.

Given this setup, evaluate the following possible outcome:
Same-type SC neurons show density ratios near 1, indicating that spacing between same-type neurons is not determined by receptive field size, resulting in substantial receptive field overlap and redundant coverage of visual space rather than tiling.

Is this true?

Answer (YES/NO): NO